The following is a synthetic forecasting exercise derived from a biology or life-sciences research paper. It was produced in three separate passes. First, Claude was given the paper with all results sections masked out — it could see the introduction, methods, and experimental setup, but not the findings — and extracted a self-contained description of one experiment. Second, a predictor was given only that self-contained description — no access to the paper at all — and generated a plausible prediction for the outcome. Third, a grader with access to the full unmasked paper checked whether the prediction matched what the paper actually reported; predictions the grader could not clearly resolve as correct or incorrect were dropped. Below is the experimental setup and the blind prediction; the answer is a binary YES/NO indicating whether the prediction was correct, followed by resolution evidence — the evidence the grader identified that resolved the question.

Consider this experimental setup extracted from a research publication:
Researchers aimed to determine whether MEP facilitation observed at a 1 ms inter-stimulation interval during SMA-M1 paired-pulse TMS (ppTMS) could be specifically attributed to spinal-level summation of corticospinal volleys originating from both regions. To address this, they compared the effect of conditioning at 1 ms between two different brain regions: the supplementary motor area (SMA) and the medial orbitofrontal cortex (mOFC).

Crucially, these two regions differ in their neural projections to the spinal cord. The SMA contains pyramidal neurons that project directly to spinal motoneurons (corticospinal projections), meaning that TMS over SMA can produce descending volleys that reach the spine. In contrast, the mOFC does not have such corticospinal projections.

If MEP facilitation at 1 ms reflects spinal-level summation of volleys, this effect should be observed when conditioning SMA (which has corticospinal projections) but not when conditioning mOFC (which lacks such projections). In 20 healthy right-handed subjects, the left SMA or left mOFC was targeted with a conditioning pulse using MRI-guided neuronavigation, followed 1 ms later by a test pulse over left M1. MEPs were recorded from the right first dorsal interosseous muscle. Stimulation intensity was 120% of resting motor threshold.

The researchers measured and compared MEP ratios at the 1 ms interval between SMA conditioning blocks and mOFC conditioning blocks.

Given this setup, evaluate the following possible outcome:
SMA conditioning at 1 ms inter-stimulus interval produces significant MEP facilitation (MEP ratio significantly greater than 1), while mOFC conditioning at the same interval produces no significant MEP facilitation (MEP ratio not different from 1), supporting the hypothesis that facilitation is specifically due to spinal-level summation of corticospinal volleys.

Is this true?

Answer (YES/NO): NO